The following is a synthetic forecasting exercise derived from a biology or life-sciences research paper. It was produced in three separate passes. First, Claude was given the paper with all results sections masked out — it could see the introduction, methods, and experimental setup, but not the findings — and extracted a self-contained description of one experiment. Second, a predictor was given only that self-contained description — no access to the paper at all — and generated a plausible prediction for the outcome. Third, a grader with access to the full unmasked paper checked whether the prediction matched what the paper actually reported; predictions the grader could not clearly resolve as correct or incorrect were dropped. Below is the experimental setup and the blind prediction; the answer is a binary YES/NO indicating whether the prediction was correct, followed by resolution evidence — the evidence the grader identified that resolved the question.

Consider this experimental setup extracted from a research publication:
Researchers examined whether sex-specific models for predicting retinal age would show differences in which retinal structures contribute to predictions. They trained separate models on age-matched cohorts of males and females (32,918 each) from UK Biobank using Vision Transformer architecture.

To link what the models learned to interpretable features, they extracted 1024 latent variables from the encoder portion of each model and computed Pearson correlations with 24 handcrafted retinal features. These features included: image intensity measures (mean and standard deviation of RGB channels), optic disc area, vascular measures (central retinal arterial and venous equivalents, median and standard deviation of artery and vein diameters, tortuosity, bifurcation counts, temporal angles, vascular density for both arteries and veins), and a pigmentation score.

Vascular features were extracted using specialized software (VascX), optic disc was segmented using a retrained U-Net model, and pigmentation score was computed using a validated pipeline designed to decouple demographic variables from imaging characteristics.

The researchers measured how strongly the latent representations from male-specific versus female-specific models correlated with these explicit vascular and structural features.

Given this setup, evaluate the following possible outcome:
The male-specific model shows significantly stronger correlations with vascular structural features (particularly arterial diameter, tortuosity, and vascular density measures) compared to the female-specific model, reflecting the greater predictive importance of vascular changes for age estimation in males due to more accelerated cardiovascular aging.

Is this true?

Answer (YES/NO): NO